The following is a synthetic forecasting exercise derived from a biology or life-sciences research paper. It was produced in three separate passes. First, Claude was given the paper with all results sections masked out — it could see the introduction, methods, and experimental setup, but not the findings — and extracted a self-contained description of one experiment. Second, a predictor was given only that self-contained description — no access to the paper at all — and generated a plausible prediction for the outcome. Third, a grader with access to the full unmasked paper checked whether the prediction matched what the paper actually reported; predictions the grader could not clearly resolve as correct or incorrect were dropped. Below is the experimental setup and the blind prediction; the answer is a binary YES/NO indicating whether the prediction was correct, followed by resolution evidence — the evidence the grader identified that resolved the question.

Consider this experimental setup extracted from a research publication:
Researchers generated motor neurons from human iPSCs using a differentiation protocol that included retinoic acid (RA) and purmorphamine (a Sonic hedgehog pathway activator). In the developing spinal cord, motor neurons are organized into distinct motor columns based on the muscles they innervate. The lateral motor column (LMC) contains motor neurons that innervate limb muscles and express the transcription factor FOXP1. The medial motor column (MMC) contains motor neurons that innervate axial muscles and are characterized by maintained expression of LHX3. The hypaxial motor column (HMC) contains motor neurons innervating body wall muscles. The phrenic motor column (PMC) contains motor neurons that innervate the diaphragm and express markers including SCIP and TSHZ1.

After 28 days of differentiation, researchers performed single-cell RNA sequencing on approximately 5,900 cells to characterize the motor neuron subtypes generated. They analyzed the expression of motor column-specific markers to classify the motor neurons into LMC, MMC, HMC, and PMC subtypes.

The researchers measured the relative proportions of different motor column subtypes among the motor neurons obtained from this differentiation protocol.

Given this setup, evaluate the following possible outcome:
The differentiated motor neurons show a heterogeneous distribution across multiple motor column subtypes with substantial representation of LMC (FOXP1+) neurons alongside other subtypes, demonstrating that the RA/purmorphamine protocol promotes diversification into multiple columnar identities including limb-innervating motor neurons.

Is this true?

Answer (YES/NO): YES